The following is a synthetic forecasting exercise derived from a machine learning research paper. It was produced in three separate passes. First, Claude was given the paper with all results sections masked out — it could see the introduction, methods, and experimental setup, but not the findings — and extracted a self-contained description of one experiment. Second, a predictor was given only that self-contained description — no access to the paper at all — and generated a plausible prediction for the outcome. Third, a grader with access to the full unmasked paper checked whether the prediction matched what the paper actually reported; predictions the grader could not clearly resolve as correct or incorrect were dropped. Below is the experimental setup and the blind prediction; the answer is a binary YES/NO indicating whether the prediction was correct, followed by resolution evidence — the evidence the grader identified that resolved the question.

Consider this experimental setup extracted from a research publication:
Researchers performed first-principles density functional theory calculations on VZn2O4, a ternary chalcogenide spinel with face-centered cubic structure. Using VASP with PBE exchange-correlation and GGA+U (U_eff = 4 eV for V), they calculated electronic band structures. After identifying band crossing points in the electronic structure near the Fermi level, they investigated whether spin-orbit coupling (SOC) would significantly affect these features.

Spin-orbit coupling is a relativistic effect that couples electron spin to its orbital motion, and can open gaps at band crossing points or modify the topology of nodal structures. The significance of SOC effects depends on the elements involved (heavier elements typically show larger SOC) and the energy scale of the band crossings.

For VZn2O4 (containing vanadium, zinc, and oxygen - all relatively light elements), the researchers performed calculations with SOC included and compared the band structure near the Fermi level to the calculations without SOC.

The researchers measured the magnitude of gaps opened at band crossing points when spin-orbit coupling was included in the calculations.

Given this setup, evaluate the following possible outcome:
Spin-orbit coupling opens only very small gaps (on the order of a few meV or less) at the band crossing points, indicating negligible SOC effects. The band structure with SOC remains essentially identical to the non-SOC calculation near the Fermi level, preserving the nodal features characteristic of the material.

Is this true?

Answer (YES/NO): NO